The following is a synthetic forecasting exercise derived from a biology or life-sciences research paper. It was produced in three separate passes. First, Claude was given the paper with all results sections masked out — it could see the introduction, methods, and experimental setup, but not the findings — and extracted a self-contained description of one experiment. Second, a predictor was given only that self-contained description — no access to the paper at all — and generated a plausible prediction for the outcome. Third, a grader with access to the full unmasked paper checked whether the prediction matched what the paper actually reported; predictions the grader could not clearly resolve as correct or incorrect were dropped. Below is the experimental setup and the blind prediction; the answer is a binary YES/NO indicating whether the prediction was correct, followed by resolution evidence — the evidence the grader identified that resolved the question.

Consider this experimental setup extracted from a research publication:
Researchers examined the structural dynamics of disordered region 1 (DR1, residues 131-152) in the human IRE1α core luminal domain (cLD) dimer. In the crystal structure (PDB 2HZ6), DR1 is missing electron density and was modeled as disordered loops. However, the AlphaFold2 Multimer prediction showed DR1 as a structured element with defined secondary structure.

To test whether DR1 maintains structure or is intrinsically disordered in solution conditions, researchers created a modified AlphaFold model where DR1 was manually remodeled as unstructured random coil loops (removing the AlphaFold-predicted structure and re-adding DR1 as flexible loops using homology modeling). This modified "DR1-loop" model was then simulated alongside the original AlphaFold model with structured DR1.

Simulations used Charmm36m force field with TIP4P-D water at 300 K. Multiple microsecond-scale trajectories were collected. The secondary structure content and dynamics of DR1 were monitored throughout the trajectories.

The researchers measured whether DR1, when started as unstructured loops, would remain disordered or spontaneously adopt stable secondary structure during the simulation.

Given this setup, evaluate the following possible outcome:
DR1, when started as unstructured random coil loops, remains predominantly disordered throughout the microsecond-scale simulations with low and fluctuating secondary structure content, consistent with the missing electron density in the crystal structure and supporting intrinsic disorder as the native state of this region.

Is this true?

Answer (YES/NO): YES